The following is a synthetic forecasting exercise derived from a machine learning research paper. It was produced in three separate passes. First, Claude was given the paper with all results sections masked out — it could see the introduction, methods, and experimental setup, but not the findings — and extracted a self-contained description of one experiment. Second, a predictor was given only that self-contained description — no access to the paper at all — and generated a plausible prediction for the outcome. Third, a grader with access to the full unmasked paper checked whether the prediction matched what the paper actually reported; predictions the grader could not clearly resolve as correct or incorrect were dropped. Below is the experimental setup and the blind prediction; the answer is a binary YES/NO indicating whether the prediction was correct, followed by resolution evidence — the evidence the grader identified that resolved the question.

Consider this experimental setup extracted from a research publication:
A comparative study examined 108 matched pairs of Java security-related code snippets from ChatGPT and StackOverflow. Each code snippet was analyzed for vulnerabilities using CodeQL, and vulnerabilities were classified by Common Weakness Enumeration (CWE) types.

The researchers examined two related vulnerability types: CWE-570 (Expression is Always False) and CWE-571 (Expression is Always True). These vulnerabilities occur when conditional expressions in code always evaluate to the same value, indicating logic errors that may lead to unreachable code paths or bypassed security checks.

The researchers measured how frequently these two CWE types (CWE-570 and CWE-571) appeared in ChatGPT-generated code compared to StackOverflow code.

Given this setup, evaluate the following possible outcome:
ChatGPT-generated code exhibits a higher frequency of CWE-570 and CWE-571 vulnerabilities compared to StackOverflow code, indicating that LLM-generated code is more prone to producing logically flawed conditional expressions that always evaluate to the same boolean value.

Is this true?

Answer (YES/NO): NO